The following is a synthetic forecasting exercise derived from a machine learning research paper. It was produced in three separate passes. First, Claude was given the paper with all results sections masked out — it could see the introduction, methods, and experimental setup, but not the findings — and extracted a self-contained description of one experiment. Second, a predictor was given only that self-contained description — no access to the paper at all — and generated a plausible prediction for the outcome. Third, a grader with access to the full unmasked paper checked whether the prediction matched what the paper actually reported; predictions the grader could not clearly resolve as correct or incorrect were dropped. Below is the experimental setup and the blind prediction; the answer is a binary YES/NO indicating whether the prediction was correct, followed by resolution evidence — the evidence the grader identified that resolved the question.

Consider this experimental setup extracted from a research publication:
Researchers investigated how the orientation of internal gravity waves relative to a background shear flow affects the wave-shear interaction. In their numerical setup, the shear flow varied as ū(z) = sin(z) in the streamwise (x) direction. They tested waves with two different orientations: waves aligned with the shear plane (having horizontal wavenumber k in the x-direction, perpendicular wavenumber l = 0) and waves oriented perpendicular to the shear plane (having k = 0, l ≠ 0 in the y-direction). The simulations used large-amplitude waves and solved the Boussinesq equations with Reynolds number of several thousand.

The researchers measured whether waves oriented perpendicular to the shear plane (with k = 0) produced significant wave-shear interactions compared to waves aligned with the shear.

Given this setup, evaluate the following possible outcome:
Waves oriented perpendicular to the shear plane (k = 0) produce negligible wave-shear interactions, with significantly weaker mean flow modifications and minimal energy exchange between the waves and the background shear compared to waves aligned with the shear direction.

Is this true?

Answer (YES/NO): YES